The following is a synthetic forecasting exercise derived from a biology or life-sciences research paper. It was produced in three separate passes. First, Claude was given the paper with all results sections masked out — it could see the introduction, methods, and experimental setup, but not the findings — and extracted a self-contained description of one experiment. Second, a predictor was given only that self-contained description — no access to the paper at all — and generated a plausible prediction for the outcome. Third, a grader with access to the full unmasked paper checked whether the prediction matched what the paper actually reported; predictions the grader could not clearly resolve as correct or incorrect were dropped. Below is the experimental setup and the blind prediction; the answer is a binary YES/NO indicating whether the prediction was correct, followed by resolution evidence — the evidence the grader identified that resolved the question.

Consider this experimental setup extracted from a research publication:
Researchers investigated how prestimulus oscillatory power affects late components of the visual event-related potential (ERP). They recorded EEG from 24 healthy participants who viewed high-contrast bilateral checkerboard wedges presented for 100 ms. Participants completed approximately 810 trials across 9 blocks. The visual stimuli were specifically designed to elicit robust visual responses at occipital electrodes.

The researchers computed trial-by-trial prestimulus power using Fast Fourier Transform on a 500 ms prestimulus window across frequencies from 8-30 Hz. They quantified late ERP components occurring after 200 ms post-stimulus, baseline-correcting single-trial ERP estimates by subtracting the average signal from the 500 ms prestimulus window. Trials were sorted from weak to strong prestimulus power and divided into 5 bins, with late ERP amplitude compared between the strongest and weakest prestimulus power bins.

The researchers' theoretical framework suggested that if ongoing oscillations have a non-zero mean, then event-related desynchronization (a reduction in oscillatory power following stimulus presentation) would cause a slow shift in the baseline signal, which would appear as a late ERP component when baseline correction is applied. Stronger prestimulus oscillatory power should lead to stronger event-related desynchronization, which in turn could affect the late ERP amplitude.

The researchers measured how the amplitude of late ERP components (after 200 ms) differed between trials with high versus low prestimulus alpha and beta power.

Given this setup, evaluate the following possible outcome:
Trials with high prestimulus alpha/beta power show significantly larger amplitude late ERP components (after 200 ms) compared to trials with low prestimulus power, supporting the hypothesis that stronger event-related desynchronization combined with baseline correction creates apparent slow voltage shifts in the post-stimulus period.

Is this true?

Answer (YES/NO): YES